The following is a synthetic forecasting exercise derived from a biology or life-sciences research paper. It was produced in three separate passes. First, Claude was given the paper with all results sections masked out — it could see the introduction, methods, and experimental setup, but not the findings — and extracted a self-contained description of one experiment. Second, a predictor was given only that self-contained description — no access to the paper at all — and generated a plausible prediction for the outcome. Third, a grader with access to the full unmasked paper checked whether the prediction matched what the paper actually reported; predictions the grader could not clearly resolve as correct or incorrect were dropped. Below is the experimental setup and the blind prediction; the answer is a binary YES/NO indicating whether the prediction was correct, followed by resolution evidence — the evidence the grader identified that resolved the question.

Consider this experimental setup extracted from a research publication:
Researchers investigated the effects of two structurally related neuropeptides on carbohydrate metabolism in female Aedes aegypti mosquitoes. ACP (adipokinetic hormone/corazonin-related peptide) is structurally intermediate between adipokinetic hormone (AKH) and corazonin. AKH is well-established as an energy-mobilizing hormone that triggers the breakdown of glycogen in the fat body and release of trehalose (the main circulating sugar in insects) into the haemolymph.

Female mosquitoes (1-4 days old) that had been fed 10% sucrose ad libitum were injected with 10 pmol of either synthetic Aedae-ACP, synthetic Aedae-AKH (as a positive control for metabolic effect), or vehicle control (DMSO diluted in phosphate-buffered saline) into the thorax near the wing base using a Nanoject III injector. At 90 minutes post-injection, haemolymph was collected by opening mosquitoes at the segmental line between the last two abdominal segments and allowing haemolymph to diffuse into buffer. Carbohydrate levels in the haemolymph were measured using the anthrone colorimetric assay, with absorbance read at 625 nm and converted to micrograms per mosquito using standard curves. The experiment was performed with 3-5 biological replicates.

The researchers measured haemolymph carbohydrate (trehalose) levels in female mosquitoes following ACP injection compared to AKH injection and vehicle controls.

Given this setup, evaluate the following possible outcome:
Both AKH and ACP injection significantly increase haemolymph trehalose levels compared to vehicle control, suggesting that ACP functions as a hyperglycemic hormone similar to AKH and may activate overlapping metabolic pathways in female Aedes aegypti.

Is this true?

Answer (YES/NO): NO